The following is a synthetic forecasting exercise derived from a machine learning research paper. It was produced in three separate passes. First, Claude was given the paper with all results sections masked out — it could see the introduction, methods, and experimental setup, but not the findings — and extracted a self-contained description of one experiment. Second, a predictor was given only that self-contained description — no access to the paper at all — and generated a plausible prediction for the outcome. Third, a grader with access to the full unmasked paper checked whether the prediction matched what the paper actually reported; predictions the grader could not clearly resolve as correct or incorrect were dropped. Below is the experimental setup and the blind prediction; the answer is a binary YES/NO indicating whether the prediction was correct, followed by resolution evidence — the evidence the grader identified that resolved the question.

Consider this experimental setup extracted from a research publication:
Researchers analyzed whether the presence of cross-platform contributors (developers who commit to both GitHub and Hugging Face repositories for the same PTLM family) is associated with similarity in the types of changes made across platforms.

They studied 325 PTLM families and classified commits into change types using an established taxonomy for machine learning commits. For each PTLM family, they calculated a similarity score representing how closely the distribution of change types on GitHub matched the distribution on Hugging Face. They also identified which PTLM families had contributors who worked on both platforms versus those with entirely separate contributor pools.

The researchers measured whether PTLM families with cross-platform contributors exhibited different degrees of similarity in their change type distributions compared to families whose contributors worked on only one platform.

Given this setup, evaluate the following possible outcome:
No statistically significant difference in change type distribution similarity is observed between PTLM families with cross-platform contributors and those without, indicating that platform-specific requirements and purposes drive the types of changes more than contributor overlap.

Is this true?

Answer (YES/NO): NO